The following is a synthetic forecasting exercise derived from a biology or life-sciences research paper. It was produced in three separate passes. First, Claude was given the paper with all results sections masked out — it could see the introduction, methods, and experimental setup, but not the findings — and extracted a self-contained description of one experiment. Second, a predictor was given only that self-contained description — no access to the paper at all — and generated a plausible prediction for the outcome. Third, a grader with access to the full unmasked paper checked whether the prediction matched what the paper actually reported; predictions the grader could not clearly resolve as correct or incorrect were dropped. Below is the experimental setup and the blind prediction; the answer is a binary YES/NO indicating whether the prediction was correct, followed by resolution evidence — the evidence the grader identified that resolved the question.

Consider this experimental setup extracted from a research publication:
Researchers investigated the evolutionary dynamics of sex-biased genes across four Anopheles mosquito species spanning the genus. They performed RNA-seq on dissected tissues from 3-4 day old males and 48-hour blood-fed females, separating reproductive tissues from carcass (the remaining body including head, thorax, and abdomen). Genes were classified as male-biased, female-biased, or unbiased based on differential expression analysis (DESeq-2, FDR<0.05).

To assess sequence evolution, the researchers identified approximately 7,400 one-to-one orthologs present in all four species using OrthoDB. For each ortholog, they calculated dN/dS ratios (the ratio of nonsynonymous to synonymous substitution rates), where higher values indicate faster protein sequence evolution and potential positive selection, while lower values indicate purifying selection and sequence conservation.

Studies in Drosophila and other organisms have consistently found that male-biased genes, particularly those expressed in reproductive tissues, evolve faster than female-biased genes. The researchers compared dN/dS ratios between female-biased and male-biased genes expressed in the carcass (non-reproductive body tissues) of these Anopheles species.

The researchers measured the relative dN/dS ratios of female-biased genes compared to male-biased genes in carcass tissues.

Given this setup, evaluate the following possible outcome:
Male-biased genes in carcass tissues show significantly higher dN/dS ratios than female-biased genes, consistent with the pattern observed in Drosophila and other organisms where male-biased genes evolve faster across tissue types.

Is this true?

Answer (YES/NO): NO